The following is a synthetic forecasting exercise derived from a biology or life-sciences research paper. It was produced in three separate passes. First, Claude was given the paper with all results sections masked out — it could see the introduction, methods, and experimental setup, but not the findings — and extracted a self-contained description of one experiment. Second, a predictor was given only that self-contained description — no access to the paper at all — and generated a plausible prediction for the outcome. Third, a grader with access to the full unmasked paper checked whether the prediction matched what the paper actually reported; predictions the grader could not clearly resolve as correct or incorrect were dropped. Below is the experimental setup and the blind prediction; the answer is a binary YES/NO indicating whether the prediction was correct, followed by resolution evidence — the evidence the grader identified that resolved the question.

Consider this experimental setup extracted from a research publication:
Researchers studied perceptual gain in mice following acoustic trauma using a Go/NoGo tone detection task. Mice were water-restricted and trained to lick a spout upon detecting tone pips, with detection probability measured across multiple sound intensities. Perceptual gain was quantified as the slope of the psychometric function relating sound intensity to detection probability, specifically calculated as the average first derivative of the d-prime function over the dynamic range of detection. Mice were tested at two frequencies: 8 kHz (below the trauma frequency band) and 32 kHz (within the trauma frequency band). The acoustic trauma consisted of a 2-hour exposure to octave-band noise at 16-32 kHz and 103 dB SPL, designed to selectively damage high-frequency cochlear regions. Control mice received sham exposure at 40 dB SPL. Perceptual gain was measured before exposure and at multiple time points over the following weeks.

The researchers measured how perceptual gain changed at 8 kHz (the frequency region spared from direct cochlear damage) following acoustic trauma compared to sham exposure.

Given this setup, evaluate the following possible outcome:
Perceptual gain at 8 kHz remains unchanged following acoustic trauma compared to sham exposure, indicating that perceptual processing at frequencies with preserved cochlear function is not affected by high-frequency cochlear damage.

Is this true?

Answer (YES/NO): NO